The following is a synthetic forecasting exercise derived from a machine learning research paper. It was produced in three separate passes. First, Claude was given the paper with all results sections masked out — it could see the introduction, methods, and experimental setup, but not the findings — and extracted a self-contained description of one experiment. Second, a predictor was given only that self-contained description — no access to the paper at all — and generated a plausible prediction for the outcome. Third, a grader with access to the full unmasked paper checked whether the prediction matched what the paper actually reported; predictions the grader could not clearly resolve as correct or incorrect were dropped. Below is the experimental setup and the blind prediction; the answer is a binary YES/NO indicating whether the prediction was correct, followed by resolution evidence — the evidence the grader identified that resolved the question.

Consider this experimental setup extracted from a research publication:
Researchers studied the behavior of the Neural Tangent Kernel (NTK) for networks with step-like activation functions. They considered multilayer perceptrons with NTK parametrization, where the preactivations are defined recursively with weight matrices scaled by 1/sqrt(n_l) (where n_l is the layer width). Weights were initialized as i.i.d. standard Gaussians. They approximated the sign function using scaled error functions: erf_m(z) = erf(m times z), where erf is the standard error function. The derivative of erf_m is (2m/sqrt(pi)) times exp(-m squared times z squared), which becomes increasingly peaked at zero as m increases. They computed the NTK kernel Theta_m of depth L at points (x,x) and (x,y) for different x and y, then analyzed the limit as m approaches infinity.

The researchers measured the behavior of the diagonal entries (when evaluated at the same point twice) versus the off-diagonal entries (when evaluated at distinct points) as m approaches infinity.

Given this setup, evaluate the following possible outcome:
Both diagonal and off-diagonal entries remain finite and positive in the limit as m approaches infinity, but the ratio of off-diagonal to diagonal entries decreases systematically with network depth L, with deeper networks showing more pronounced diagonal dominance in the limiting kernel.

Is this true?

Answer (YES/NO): NO